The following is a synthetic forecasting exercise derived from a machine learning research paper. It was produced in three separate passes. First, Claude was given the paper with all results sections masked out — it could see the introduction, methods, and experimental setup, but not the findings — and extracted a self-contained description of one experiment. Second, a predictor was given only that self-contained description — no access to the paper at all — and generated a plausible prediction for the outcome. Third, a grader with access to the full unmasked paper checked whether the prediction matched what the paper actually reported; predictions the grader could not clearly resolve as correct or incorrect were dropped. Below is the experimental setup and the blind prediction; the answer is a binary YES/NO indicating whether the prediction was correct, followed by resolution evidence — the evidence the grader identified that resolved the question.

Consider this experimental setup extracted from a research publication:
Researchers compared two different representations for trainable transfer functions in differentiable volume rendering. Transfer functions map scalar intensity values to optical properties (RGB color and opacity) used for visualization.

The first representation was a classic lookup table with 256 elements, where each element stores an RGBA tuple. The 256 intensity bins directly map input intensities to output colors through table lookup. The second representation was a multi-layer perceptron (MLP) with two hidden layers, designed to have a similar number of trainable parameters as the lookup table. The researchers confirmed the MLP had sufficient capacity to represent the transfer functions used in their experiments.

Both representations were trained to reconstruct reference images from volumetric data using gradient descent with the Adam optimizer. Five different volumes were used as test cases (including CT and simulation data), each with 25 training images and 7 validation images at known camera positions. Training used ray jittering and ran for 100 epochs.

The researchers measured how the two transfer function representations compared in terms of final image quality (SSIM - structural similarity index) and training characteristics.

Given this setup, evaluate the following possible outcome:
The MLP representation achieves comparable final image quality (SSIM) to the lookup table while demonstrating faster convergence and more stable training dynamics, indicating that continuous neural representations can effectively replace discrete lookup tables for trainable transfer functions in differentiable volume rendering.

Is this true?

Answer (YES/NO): NO